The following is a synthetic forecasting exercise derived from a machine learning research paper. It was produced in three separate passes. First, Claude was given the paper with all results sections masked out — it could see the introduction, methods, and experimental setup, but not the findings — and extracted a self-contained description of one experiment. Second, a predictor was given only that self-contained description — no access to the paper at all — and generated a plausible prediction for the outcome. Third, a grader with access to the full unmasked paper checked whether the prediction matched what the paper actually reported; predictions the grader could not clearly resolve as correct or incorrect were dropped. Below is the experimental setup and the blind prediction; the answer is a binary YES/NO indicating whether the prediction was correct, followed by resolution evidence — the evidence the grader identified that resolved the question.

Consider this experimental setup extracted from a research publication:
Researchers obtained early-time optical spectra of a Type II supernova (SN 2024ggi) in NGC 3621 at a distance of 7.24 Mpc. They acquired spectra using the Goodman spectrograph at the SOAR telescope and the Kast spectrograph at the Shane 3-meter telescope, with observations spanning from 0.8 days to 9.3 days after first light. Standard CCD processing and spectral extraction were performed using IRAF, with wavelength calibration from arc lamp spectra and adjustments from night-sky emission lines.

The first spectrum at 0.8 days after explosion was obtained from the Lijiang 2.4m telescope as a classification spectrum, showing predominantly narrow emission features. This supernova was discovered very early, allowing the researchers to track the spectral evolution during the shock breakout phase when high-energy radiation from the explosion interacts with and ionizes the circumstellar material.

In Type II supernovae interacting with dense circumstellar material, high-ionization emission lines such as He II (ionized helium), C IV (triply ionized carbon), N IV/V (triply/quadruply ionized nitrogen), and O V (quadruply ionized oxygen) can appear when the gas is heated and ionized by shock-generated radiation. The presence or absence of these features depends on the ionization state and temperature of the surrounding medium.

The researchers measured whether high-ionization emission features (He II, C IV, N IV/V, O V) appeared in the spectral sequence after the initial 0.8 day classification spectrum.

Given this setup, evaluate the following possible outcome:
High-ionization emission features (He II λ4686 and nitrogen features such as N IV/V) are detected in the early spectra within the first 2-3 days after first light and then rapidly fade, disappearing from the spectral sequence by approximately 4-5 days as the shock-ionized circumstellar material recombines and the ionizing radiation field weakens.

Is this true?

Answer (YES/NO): YES